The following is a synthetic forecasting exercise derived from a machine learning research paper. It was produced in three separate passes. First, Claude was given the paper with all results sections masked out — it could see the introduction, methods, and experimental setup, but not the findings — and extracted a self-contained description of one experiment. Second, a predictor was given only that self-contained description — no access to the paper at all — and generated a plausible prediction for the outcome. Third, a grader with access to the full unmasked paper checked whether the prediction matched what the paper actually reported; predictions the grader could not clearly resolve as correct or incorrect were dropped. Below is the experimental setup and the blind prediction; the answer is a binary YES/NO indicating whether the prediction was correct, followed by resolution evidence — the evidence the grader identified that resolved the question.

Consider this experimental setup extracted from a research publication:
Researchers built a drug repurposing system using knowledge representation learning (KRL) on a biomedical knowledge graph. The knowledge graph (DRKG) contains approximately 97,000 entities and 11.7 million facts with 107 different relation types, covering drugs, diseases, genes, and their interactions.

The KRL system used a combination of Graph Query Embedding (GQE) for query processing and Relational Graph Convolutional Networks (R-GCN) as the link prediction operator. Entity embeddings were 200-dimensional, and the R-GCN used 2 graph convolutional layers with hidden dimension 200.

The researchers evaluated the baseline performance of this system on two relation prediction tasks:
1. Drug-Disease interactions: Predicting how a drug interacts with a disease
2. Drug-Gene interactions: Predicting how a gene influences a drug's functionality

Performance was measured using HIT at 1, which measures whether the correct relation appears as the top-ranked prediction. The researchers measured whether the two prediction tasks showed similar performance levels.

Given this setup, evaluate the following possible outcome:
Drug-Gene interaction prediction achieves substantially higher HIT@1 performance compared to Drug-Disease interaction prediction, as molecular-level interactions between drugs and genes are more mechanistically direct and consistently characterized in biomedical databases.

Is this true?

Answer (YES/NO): NO